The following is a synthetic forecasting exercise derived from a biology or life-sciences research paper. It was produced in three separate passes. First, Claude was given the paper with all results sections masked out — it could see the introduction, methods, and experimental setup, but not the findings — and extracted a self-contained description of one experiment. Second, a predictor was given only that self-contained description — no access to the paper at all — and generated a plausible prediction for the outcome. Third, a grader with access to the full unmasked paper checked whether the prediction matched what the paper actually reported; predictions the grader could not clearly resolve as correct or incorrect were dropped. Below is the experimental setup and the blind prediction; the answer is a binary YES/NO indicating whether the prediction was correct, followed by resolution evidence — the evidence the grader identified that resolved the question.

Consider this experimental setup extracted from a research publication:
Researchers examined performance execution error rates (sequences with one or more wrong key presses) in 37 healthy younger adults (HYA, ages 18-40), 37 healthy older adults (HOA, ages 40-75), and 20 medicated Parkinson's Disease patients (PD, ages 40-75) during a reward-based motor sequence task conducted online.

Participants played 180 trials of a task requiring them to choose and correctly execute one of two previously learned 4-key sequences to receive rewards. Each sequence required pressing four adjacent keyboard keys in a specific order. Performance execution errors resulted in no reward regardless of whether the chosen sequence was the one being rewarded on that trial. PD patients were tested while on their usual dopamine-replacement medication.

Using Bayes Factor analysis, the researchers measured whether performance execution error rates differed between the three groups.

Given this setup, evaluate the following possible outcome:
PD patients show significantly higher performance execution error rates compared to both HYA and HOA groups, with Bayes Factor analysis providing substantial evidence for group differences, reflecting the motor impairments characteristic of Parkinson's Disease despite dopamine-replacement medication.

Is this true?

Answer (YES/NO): NO